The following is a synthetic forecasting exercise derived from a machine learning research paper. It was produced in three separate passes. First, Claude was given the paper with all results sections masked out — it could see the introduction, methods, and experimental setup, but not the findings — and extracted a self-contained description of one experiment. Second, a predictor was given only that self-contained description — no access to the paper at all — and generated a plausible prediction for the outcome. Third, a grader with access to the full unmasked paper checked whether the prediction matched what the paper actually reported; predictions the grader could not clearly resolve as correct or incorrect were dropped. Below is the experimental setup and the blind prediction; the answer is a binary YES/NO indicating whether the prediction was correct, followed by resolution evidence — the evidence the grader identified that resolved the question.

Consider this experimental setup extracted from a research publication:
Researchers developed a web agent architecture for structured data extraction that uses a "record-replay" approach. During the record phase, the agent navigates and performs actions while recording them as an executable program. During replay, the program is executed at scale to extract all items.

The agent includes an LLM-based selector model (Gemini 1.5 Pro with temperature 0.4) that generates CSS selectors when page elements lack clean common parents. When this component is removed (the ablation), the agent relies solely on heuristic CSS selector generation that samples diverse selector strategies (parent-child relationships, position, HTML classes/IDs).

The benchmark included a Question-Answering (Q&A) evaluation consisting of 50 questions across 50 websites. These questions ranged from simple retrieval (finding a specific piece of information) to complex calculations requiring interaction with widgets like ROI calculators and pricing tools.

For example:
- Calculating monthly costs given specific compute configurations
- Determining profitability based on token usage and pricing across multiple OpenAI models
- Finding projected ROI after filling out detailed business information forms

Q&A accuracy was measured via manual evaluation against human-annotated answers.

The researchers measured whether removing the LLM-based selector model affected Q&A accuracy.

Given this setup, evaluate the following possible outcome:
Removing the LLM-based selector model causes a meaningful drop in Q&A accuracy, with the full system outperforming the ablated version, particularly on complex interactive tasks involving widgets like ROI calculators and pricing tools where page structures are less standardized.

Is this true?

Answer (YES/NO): NO